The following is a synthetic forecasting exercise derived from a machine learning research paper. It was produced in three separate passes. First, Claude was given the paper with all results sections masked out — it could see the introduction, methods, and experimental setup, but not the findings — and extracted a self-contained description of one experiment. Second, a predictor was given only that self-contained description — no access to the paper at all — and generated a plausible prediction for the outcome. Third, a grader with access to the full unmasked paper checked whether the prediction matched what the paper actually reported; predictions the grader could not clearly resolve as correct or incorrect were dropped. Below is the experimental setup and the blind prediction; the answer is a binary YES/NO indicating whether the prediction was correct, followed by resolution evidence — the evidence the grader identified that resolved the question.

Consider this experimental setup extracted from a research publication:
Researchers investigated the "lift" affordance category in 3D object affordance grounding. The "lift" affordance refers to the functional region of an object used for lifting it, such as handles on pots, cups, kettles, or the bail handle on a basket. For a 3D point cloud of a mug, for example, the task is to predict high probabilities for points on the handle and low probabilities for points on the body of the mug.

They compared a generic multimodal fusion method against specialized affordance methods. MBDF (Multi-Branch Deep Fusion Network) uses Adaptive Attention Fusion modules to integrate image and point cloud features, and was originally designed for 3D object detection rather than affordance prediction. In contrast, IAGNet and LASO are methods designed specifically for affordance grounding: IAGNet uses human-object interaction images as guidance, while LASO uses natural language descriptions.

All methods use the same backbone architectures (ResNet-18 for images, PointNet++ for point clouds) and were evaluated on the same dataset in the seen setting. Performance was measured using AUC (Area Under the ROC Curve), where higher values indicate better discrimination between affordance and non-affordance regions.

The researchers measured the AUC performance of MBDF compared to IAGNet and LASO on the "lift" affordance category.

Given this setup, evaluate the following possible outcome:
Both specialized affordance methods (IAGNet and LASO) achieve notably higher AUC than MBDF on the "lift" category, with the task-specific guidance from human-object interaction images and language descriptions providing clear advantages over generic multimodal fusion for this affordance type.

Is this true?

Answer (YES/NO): YES